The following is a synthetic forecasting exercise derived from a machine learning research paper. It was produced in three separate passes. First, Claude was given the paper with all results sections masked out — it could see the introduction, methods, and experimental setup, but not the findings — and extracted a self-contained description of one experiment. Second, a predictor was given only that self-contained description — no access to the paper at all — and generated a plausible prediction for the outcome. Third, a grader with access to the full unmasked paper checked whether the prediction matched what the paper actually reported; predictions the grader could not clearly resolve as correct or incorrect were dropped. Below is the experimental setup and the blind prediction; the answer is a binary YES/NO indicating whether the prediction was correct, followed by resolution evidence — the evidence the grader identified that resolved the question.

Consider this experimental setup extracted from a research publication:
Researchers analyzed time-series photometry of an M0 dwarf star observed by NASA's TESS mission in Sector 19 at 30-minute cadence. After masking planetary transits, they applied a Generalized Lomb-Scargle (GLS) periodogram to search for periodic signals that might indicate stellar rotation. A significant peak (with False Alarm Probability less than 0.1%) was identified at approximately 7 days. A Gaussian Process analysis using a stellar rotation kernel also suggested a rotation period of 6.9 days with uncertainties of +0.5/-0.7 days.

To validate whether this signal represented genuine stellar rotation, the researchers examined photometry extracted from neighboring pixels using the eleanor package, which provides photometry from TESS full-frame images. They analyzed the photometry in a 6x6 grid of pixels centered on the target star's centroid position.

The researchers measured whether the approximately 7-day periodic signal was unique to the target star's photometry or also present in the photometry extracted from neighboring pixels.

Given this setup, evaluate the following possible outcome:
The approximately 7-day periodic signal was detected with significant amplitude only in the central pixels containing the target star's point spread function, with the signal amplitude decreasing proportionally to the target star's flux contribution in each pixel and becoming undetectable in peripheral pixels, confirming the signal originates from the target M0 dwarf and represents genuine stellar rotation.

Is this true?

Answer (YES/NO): NO